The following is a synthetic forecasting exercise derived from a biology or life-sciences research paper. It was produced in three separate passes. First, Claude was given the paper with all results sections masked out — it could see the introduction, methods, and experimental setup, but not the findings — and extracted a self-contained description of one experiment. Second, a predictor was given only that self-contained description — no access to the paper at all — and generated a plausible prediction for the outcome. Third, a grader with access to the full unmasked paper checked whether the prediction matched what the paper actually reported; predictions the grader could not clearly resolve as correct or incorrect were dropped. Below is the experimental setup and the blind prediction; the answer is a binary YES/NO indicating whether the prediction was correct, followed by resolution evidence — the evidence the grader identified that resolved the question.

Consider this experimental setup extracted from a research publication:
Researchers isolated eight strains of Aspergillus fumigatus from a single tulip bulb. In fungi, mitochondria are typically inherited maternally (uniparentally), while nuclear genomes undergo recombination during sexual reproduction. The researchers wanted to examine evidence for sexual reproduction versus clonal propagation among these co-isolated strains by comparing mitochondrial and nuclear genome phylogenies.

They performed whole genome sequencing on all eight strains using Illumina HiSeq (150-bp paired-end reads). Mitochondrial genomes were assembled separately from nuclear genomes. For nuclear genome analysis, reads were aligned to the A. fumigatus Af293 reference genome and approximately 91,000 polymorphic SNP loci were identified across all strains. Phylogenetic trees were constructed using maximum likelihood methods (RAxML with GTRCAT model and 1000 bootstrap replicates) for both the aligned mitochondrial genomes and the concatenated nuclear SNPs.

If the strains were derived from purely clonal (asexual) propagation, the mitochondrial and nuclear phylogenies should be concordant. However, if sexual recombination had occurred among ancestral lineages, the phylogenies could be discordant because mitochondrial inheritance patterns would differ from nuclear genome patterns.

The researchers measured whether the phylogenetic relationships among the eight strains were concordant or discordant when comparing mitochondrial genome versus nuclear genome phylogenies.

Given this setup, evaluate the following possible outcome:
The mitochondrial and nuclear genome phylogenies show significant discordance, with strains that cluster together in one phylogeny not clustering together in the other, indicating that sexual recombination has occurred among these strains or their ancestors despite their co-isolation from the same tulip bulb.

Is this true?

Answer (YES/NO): YES